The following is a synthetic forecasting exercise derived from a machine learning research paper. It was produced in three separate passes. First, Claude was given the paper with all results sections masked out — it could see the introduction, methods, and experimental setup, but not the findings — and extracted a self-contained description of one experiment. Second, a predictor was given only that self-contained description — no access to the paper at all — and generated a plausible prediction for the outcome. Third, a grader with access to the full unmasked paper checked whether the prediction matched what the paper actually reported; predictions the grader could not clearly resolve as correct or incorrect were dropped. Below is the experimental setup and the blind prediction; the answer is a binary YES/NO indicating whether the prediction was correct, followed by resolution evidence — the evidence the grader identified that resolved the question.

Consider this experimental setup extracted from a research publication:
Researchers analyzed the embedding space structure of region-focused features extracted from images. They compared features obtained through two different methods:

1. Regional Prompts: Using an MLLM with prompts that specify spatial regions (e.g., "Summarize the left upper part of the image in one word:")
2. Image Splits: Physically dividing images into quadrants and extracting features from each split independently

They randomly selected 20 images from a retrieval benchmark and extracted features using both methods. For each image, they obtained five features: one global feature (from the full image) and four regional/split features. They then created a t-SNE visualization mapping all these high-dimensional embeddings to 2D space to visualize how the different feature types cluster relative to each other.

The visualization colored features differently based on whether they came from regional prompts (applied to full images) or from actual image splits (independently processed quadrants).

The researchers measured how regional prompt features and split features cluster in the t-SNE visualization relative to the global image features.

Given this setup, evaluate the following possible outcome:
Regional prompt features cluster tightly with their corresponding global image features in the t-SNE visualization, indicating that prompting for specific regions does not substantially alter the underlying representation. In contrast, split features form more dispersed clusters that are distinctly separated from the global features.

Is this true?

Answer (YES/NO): NO